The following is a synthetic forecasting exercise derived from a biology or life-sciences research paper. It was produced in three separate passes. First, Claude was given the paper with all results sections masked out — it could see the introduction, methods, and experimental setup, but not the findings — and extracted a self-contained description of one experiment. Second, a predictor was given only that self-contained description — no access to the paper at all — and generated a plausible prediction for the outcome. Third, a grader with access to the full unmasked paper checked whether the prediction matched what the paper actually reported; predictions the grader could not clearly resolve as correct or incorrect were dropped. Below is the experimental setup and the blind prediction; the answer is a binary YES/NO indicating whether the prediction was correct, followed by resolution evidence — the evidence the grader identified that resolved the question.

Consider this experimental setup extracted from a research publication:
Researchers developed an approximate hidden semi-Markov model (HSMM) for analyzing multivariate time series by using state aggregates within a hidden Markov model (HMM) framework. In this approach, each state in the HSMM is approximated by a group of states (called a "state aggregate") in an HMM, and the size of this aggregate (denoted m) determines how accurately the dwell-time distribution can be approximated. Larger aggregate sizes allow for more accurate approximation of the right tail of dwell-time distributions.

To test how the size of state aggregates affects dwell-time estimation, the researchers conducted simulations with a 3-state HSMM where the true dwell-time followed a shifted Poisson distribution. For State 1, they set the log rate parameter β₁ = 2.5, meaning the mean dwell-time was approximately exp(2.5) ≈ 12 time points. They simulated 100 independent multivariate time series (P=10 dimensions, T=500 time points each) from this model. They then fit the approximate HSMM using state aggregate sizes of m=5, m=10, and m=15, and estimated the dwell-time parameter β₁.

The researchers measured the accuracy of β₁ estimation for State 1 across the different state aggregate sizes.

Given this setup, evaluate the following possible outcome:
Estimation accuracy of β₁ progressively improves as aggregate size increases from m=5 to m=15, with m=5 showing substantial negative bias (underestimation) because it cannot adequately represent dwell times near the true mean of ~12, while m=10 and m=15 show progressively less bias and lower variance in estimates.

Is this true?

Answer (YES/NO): NO